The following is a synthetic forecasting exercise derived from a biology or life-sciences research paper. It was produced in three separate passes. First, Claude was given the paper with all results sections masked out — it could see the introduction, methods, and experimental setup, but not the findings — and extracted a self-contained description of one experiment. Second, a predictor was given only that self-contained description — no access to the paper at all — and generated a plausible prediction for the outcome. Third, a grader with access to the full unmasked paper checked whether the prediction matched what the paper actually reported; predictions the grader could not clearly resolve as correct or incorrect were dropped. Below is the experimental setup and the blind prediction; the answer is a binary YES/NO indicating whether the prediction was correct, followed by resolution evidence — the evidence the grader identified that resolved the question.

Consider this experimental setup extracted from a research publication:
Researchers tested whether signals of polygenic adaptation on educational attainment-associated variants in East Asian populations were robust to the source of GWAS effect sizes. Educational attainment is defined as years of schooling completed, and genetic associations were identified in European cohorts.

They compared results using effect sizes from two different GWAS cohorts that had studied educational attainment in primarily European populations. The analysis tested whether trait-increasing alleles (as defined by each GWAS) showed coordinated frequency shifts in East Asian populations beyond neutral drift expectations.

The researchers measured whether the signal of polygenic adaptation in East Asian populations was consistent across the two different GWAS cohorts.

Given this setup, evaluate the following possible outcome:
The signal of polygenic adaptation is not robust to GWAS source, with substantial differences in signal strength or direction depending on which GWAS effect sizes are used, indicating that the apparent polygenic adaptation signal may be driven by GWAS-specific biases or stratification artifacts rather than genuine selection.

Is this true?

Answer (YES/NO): NO